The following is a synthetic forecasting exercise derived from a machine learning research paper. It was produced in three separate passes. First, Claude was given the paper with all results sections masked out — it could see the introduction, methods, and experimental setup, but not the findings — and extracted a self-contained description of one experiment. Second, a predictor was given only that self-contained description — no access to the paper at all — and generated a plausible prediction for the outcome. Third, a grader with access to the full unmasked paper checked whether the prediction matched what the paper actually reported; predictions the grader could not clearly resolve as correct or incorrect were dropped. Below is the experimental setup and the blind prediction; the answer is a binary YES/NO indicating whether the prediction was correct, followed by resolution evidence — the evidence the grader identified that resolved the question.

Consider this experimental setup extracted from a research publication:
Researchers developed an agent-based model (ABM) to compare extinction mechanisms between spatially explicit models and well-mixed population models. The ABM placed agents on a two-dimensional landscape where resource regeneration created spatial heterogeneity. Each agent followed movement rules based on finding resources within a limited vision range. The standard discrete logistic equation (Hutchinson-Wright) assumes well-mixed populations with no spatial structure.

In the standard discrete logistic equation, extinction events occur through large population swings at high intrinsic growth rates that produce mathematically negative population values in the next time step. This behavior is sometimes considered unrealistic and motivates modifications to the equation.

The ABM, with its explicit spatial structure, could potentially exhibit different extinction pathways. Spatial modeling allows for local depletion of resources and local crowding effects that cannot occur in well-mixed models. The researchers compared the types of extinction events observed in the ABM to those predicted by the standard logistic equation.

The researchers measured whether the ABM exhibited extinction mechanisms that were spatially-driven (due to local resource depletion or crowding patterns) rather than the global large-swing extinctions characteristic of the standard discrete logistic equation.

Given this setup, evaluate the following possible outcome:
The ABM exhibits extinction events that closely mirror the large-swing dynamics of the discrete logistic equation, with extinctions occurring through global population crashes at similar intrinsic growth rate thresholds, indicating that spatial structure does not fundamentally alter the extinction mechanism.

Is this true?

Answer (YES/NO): NO